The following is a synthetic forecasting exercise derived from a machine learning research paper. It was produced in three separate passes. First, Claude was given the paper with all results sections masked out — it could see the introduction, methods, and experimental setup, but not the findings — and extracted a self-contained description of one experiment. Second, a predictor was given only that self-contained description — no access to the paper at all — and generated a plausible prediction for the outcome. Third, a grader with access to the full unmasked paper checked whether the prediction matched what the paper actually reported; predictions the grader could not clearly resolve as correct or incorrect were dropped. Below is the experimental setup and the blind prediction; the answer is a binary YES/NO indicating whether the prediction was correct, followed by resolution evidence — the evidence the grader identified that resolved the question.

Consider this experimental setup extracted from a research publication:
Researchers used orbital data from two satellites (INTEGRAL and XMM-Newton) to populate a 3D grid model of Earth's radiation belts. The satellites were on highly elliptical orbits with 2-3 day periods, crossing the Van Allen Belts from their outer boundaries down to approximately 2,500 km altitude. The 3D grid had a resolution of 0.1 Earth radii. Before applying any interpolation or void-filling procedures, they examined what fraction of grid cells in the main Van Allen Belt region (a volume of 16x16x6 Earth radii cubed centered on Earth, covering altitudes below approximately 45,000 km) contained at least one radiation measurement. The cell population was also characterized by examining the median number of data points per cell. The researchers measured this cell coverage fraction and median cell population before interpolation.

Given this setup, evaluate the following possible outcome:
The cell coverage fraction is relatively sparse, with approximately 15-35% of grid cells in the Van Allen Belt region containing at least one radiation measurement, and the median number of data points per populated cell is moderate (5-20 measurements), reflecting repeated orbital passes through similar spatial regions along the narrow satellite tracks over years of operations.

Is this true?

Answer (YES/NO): NO